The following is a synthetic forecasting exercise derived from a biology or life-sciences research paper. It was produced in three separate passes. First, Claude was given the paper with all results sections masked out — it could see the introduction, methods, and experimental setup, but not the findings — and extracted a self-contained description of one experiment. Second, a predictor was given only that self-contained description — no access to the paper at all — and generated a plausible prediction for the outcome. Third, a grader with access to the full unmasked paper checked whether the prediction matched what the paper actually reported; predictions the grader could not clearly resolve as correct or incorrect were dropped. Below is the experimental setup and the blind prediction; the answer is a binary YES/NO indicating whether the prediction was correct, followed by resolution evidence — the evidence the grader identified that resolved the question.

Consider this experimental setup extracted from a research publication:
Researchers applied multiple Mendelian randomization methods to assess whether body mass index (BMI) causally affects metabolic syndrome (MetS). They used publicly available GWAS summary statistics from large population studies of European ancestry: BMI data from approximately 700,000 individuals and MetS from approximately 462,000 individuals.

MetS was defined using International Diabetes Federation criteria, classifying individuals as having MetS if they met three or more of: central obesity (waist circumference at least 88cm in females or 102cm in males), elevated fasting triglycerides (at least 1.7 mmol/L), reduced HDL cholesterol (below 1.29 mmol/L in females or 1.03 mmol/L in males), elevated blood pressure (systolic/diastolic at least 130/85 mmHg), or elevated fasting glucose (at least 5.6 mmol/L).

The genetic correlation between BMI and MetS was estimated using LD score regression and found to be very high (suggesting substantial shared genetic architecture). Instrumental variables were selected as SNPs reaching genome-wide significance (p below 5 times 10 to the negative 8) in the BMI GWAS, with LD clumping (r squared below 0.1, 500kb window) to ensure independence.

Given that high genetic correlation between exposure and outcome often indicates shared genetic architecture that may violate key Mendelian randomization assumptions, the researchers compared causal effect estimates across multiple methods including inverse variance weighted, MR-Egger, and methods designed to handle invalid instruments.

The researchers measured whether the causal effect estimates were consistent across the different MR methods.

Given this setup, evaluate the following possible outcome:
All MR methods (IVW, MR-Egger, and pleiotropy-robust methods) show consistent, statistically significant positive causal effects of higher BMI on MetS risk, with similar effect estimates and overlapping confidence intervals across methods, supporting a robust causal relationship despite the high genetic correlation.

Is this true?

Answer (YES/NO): YES